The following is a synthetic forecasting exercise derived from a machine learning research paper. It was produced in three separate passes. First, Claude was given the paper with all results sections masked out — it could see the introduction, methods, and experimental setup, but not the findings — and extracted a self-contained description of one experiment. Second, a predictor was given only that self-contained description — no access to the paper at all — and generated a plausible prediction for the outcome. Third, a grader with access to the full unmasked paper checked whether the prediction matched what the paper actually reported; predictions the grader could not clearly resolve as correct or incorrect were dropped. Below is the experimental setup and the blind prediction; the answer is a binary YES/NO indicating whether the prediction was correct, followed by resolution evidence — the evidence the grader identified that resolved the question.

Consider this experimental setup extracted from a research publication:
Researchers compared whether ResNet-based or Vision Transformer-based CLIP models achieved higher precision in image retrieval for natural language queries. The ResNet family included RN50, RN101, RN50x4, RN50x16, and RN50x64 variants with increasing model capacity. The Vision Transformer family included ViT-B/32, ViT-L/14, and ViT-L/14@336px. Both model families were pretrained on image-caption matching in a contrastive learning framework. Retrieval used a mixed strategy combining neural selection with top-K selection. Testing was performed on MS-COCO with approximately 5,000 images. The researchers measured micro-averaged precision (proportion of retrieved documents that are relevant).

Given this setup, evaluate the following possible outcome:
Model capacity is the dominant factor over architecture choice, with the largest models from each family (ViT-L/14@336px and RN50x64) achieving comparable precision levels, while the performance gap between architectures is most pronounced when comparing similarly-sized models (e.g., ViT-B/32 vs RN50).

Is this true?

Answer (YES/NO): NO